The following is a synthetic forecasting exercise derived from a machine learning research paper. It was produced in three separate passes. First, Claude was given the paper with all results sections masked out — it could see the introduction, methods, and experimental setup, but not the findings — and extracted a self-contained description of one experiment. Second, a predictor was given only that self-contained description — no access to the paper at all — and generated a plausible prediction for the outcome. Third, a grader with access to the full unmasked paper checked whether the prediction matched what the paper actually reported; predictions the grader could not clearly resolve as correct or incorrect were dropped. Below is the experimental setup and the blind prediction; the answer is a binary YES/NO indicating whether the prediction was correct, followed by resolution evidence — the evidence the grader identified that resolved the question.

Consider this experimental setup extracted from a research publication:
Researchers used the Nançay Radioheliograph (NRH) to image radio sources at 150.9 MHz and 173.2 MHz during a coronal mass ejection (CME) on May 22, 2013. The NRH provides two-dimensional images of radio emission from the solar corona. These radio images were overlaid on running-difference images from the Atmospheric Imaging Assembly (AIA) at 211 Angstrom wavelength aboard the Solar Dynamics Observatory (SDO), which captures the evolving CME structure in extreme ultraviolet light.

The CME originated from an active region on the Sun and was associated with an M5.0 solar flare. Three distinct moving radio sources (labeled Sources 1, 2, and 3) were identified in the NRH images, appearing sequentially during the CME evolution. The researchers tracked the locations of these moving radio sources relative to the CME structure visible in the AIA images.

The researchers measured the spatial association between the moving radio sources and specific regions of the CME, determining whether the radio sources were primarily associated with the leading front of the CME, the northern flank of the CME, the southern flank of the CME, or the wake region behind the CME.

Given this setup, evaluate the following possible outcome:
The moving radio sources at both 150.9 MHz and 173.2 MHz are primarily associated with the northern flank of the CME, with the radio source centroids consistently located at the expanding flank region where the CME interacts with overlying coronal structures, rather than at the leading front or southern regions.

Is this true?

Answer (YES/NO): YES